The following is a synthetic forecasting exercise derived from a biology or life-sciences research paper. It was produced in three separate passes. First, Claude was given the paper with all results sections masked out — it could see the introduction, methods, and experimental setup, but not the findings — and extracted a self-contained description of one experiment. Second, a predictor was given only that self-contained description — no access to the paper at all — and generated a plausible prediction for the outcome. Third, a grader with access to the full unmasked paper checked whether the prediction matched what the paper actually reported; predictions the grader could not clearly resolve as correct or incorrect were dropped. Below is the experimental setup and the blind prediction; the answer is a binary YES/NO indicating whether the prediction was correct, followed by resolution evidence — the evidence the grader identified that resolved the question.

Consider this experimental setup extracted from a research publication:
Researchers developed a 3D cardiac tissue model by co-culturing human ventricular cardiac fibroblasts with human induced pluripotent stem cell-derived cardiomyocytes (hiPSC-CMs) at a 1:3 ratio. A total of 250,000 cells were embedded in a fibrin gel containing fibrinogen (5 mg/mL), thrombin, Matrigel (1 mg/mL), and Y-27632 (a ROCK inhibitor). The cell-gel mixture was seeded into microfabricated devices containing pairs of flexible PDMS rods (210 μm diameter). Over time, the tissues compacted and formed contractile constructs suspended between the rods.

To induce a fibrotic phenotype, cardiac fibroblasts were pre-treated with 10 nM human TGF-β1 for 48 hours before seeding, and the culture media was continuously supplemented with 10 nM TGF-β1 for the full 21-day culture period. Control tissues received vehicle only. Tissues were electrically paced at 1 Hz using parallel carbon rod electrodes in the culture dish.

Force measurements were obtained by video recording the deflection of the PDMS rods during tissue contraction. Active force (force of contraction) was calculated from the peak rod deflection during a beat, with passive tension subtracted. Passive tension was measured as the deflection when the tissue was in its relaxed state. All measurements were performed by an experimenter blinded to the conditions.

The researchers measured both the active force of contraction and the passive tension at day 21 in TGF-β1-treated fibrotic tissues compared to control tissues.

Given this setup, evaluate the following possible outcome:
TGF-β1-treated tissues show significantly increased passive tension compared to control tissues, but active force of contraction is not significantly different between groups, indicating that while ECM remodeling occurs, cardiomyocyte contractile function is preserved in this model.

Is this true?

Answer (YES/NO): NO